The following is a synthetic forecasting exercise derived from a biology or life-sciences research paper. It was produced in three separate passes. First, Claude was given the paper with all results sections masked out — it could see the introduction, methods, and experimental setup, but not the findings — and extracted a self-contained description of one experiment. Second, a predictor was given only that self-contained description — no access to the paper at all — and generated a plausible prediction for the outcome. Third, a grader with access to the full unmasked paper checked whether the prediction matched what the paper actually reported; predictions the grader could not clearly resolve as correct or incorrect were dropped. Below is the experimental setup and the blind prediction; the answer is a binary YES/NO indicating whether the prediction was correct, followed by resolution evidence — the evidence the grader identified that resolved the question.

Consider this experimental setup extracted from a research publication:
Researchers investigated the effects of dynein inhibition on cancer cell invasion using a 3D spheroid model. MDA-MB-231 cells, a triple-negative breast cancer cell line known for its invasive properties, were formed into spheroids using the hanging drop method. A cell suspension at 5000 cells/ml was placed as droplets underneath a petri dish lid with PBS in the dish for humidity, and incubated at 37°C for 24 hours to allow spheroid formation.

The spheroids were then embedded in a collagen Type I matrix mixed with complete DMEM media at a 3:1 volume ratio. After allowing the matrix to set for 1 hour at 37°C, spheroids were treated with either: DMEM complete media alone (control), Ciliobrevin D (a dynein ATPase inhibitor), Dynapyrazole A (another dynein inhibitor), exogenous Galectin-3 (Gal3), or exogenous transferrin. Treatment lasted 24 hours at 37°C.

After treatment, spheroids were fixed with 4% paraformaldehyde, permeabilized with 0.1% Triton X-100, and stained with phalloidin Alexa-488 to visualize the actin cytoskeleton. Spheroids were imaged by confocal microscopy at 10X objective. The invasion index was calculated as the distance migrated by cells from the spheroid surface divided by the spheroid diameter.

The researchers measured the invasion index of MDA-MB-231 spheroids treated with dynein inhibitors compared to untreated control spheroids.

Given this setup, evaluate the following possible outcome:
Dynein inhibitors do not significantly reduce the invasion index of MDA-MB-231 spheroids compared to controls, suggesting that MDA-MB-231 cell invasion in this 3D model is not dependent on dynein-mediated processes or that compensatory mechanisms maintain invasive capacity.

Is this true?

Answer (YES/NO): NO